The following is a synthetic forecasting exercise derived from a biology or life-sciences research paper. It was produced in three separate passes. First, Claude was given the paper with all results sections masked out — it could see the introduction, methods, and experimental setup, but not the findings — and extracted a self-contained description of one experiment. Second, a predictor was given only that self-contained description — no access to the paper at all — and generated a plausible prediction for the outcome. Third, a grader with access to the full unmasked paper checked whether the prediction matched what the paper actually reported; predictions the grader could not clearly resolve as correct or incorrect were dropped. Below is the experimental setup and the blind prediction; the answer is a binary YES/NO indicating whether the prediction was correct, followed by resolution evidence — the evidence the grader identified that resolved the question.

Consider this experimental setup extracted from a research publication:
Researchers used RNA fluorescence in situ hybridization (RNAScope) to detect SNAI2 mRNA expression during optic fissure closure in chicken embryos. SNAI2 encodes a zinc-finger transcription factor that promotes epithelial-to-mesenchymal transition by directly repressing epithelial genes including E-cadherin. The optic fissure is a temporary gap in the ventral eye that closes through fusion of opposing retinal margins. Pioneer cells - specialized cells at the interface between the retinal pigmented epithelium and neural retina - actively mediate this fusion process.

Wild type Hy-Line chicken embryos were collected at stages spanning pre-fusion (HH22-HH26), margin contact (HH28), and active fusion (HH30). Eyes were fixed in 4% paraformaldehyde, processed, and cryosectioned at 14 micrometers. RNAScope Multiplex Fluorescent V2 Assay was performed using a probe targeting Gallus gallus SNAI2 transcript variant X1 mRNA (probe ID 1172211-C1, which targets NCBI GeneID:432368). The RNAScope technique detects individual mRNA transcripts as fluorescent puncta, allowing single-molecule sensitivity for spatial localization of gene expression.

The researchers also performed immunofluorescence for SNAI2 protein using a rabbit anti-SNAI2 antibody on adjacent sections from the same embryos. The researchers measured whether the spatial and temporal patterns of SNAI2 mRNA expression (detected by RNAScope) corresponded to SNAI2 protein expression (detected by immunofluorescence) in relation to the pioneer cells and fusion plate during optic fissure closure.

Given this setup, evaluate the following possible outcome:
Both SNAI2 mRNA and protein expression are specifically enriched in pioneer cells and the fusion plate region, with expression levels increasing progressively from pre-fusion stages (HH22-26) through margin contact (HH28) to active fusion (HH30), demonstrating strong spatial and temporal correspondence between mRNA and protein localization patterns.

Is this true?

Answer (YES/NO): NO